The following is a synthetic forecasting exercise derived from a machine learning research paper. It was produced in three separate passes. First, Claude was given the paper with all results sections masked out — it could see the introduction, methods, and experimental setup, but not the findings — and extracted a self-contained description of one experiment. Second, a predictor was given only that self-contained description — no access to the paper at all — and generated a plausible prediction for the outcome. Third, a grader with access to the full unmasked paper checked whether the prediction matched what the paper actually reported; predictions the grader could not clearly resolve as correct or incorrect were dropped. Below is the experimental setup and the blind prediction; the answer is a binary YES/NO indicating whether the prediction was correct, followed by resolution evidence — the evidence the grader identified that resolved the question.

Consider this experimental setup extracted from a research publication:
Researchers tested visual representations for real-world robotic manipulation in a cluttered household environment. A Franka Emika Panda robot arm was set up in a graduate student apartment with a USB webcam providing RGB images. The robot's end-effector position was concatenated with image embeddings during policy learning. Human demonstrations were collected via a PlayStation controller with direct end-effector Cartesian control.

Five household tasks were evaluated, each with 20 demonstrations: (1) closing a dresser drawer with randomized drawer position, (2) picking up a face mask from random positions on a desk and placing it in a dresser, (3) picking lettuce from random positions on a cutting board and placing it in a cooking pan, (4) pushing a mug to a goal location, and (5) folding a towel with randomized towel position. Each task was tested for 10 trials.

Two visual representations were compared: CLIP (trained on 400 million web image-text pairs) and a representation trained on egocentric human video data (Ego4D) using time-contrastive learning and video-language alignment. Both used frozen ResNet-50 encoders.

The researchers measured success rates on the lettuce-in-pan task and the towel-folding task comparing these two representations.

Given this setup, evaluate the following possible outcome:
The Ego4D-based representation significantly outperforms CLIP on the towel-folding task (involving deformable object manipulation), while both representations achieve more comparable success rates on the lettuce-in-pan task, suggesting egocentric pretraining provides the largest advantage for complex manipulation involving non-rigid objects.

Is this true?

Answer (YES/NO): NO